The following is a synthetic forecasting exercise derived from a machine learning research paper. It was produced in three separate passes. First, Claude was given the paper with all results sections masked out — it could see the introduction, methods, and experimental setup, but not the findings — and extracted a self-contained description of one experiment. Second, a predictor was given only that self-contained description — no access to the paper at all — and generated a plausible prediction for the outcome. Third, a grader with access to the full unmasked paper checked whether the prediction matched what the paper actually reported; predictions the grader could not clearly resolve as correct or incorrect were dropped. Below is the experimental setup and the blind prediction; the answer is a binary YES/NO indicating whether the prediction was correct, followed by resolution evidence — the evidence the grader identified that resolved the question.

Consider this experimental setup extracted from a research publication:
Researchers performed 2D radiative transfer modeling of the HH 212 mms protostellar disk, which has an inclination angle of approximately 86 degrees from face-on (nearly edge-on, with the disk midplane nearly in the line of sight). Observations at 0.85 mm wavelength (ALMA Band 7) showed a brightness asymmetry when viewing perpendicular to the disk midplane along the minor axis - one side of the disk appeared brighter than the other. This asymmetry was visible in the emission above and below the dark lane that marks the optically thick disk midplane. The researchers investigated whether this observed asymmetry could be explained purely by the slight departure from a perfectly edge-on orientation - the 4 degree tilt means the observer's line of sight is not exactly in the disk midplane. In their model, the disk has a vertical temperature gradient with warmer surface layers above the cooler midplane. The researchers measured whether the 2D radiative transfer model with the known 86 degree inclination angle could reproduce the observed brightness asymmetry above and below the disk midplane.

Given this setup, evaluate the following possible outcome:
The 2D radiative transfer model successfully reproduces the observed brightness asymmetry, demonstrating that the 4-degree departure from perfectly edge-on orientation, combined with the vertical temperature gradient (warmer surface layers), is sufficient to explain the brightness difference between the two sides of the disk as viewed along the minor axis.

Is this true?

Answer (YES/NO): YES